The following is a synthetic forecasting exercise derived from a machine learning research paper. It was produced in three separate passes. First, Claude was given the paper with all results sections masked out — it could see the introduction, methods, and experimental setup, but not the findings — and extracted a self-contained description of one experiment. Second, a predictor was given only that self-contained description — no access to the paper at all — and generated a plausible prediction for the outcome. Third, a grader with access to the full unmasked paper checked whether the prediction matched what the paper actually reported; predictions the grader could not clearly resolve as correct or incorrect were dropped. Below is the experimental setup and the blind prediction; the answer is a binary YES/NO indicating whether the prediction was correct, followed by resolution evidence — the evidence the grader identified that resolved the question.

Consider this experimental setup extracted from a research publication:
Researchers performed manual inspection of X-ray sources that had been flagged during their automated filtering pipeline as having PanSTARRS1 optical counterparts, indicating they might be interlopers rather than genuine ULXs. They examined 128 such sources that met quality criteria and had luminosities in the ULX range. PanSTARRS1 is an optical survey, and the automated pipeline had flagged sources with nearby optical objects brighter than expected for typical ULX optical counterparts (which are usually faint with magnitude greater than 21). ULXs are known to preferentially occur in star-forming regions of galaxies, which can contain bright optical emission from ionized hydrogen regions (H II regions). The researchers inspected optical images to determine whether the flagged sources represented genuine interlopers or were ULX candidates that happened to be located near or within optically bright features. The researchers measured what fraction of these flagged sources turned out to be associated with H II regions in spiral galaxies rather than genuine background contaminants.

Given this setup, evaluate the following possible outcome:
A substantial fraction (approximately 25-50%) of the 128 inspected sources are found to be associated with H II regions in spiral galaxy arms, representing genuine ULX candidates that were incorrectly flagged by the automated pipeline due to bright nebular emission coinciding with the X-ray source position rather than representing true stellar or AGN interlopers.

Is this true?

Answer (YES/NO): NO